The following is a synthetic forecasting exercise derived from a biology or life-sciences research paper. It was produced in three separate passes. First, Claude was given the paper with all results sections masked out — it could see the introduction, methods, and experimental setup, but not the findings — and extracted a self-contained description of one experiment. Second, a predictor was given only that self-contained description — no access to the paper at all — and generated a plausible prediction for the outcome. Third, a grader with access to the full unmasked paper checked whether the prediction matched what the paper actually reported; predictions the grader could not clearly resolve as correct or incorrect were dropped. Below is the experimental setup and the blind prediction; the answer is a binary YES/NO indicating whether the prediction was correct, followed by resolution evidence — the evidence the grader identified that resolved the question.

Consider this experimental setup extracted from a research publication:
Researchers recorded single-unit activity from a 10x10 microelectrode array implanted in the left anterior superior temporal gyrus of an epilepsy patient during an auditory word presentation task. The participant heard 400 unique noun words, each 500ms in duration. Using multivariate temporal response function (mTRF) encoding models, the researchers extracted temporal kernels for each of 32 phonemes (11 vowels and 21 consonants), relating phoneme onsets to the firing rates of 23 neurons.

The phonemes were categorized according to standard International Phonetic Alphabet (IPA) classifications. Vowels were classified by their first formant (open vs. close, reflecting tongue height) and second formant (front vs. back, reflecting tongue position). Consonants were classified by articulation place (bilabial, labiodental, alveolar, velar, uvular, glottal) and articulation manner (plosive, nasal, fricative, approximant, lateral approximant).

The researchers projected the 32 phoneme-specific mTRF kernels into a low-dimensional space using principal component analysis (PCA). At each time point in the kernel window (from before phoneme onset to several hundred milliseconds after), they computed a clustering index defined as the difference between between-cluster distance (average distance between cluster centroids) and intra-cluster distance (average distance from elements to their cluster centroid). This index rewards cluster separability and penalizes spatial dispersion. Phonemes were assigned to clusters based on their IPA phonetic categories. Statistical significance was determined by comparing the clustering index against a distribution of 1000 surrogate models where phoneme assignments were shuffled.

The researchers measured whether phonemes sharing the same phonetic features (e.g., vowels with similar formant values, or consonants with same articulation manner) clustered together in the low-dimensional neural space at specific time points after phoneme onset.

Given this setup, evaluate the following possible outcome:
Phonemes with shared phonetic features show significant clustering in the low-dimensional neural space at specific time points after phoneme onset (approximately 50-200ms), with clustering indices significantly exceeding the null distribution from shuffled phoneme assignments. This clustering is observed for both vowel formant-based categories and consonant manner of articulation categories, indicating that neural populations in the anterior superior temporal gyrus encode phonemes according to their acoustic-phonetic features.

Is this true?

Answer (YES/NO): NO